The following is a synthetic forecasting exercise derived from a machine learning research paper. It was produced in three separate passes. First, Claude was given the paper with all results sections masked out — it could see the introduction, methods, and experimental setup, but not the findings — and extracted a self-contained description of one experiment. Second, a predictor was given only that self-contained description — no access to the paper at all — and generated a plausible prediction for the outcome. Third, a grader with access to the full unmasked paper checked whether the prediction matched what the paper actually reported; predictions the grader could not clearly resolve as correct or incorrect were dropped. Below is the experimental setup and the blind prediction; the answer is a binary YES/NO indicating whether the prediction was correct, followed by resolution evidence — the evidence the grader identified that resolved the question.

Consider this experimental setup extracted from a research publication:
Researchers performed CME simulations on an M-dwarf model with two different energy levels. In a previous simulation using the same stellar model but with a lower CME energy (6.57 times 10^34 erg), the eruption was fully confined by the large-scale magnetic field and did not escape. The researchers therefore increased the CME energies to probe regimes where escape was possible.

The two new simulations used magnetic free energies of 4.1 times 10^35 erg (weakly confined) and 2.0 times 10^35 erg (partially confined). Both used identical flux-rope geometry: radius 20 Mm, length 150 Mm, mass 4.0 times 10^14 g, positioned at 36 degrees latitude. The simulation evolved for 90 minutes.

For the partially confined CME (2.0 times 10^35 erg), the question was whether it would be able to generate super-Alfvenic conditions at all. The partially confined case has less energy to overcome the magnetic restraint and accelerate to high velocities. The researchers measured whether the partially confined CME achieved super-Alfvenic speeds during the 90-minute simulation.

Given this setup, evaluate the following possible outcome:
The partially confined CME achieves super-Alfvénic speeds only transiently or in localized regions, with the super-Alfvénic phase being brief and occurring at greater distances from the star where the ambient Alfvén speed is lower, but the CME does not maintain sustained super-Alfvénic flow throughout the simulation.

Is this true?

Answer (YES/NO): YES